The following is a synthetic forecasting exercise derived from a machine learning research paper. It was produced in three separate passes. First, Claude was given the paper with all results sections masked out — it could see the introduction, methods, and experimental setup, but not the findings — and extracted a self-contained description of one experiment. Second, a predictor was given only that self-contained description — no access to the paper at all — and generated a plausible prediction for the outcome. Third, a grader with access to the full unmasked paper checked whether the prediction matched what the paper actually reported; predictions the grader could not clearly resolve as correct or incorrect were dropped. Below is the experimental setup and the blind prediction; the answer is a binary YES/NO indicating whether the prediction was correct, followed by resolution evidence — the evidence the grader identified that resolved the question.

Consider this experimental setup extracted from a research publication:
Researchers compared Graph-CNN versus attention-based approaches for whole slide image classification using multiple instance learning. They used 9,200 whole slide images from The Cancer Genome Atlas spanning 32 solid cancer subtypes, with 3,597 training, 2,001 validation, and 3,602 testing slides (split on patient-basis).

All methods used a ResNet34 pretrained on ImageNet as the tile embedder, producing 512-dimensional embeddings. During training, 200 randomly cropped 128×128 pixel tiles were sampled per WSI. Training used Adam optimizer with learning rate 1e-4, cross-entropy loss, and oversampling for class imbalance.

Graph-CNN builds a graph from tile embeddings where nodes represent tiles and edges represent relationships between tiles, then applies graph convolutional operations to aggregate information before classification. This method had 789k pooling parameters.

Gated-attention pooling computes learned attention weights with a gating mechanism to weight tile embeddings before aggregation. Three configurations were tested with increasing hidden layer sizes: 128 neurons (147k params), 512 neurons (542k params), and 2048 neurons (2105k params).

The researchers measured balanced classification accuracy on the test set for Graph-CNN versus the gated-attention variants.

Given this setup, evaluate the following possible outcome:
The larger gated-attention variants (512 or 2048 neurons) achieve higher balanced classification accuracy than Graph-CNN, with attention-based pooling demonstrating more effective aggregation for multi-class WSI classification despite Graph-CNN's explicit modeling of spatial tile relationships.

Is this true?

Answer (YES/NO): YES